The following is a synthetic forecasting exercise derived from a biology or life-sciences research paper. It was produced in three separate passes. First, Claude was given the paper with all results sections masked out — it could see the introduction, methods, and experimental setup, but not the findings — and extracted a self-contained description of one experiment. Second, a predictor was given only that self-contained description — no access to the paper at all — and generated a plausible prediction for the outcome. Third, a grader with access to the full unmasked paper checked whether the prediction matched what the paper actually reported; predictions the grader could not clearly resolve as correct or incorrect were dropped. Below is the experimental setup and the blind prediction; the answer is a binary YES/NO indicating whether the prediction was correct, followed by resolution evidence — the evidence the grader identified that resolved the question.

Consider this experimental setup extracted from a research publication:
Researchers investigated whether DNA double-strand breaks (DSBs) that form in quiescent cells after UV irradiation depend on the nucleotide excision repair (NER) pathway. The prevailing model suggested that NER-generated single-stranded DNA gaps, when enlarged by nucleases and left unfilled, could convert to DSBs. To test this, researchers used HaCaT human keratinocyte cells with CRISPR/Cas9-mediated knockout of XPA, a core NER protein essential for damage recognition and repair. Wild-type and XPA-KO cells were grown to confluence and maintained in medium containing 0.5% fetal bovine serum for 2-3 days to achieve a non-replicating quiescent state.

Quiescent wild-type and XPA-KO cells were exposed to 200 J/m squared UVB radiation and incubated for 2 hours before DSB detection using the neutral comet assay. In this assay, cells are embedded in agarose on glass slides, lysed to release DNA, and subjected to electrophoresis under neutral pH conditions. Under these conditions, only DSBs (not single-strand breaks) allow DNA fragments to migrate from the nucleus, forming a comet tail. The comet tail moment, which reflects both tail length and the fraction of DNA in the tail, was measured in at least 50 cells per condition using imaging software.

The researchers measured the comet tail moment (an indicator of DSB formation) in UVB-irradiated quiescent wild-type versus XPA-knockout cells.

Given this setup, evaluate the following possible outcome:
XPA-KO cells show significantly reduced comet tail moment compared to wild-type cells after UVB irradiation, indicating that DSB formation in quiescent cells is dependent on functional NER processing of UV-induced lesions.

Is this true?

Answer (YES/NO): NO